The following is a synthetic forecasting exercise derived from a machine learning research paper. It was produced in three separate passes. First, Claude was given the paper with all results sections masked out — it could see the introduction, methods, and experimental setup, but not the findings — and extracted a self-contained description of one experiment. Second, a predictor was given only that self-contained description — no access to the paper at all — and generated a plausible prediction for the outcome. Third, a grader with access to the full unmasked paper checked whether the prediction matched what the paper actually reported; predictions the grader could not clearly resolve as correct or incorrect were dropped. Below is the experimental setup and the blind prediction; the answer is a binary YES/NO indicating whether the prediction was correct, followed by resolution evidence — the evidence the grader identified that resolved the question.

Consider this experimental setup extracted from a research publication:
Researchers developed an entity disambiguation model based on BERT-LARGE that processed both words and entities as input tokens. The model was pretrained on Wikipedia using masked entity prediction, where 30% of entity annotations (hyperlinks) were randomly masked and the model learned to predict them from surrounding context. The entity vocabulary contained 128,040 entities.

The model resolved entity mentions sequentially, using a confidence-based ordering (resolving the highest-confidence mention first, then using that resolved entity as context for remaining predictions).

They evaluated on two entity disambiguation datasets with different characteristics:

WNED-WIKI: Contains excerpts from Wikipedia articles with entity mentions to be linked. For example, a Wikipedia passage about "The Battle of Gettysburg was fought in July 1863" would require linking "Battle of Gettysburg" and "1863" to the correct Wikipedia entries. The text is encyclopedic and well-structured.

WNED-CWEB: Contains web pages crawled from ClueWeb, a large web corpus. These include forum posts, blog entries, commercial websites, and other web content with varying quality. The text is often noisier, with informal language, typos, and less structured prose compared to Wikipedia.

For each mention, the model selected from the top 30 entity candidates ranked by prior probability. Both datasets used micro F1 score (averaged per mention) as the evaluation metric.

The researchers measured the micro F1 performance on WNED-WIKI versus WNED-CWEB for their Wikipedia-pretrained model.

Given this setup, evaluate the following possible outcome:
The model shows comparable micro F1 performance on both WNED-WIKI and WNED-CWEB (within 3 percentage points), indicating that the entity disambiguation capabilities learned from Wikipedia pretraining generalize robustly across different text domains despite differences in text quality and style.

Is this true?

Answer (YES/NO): NO